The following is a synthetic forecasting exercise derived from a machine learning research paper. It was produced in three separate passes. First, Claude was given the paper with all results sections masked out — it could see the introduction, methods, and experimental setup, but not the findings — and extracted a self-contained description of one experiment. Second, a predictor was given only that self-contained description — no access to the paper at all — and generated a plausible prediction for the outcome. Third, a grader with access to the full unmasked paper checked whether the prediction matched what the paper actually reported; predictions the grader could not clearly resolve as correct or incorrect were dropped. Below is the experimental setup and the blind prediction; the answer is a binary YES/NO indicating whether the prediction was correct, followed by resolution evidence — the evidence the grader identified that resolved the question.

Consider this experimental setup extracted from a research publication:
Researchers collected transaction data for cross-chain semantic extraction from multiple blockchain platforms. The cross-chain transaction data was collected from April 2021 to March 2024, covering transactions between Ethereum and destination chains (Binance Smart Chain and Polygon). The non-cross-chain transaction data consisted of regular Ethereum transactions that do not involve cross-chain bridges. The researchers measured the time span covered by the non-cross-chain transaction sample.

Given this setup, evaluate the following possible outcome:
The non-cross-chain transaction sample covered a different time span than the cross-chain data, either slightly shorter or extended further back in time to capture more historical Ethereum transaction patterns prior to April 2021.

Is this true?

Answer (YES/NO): YES